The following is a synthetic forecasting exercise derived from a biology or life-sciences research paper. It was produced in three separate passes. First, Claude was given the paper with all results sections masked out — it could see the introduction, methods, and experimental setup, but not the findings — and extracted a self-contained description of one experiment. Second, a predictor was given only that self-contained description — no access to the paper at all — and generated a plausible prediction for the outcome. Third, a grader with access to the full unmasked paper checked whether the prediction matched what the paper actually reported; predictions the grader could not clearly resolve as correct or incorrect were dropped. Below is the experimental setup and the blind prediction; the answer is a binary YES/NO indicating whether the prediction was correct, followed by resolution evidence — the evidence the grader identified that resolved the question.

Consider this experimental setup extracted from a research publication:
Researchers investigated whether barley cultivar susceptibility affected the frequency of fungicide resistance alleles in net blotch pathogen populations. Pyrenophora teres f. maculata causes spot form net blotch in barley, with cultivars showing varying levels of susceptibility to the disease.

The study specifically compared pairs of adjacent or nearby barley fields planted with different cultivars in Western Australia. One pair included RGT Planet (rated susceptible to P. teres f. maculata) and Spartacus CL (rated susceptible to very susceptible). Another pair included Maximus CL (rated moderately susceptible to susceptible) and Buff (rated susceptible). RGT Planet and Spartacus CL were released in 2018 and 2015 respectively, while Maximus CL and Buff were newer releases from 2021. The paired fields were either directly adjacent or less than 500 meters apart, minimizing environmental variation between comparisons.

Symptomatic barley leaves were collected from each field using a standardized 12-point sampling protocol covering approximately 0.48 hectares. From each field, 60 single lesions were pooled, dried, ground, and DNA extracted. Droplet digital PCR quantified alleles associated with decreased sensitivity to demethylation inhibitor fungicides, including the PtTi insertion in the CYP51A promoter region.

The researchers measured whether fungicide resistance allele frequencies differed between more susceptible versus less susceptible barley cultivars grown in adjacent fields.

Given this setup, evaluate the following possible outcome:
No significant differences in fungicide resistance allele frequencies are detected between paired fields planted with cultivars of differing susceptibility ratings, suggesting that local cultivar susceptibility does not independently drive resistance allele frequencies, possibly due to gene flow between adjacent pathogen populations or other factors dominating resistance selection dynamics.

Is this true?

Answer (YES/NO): NO